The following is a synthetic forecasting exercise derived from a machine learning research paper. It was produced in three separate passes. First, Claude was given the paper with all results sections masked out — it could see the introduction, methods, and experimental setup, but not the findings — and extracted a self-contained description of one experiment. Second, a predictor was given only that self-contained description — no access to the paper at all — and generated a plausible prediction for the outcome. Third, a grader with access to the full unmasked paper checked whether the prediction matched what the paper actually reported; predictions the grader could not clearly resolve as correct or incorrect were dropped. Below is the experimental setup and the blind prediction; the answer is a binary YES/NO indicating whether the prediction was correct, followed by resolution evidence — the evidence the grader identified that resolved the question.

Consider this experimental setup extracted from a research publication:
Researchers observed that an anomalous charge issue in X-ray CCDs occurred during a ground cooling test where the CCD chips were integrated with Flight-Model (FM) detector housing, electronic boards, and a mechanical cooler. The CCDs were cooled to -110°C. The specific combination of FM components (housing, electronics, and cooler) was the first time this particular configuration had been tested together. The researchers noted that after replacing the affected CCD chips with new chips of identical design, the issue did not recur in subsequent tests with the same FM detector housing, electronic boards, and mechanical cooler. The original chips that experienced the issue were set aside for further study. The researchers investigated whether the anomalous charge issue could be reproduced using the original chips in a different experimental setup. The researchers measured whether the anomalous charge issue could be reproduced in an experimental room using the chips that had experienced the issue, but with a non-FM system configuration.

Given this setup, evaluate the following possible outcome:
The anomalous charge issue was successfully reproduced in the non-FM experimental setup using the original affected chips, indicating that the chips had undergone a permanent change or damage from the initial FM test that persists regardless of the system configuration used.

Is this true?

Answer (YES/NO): NO